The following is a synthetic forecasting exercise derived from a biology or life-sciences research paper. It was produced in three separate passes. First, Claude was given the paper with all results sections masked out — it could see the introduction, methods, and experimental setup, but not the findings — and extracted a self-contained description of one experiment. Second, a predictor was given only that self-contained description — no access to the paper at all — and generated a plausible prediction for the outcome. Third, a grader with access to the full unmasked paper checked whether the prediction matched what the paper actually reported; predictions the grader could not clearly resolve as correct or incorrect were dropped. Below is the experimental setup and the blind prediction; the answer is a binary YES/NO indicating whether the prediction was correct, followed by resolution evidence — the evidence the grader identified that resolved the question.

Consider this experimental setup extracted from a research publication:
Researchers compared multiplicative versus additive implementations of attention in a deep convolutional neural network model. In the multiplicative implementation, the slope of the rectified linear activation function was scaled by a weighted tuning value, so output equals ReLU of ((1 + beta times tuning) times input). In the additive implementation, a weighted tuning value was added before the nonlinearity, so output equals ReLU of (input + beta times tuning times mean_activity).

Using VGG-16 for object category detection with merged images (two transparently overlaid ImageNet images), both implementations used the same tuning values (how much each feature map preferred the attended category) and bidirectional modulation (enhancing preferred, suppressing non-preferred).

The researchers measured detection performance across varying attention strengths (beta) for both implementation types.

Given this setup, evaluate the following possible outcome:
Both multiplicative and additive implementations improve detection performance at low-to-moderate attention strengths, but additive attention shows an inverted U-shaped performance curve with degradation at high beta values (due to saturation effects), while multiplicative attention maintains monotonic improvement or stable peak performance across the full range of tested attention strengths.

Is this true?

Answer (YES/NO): NO